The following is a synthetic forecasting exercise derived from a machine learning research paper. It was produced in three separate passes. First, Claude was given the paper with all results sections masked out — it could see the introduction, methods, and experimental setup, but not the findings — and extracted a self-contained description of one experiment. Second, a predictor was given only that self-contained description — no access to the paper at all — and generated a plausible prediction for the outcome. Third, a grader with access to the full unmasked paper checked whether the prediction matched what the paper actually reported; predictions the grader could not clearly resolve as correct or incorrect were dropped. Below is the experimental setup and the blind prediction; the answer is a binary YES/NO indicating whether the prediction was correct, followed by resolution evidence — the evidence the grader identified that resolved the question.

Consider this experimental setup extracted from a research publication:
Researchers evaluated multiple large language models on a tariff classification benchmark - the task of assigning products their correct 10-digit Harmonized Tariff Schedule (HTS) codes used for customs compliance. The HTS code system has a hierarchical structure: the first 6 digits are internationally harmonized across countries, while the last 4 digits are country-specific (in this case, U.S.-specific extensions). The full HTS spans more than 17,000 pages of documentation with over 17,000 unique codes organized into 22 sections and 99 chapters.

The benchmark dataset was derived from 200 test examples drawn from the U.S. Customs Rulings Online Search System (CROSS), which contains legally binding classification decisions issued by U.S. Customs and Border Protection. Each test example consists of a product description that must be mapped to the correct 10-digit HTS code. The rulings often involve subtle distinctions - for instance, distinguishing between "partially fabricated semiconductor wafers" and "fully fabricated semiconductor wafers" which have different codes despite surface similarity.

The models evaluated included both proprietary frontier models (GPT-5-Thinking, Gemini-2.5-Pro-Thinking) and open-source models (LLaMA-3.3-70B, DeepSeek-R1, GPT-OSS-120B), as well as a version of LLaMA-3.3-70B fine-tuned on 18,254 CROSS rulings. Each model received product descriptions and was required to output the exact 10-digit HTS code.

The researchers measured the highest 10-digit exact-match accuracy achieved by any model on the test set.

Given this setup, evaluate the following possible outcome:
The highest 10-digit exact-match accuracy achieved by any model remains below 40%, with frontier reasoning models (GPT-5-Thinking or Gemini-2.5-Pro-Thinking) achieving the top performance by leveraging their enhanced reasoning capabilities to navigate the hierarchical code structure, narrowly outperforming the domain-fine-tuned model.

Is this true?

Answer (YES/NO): NO